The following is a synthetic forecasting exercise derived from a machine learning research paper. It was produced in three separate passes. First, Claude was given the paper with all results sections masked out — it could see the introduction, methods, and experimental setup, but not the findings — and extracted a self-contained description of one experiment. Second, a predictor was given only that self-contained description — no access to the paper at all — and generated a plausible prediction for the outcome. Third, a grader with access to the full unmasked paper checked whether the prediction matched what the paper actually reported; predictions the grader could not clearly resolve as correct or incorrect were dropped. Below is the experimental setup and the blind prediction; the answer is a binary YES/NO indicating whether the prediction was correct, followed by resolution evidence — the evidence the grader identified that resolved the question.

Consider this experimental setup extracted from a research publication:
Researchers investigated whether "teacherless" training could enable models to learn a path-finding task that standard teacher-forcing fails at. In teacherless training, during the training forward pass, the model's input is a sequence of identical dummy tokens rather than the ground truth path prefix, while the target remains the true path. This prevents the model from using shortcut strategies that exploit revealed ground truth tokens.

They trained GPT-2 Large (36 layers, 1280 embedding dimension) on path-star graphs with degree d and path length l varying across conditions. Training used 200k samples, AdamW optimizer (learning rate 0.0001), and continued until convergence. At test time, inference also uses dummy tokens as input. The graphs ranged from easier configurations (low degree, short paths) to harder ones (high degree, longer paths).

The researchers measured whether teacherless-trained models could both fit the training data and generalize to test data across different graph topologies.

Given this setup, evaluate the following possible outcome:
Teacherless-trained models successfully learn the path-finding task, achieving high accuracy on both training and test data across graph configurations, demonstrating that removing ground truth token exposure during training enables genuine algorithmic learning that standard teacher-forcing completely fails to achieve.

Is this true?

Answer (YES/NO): NO